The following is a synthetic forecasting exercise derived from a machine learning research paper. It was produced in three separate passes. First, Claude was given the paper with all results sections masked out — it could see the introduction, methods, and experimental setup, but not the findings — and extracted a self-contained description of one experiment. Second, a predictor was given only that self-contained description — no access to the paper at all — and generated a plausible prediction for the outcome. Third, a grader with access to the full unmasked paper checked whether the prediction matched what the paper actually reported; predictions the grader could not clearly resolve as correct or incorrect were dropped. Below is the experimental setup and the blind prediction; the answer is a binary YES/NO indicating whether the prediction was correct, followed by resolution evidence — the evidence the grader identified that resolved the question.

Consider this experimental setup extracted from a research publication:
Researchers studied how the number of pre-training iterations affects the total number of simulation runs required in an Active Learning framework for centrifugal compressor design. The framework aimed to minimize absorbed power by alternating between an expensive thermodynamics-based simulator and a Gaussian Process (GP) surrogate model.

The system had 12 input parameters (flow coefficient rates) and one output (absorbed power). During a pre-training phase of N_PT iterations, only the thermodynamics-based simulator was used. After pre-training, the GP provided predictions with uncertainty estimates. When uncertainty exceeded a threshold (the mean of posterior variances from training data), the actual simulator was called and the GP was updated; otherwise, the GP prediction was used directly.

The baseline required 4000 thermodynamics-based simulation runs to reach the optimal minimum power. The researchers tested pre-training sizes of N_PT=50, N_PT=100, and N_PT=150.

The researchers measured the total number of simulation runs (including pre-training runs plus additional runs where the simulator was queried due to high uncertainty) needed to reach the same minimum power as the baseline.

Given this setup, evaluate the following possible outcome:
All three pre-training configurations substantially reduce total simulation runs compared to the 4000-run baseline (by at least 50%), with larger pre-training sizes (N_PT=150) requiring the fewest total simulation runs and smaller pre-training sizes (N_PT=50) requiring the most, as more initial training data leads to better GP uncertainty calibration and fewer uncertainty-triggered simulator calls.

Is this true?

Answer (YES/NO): YES